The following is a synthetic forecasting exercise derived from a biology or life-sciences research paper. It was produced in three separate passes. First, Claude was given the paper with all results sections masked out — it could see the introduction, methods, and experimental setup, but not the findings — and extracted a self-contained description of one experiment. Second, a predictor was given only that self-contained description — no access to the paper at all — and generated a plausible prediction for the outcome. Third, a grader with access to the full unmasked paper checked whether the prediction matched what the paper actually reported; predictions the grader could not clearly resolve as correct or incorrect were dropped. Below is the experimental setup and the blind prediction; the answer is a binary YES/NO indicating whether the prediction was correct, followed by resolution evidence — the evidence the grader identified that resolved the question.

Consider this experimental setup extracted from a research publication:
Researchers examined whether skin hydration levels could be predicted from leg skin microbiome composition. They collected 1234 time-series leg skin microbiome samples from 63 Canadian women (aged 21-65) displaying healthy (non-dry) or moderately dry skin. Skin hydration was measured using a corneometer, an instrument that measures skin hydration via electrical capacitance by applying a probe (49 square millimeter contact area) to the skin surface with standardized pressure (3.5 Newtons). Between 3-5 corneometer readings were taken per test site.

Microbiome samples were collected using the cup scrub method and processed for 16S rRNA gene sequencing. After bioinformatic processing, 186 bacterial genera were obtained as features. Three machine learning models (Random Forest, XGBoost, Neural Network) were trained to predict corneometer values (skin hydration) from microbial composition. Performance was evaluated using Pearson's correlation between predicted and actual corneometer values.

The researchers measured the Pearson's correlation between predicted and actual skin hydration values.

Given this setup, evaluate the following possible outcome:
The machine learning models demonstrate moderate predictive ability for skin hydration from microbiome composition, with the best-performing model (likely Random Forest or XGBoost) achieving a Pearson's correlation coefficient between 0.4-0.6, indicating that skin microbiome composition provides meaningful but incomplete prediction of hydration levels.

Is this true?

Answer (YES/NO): NO